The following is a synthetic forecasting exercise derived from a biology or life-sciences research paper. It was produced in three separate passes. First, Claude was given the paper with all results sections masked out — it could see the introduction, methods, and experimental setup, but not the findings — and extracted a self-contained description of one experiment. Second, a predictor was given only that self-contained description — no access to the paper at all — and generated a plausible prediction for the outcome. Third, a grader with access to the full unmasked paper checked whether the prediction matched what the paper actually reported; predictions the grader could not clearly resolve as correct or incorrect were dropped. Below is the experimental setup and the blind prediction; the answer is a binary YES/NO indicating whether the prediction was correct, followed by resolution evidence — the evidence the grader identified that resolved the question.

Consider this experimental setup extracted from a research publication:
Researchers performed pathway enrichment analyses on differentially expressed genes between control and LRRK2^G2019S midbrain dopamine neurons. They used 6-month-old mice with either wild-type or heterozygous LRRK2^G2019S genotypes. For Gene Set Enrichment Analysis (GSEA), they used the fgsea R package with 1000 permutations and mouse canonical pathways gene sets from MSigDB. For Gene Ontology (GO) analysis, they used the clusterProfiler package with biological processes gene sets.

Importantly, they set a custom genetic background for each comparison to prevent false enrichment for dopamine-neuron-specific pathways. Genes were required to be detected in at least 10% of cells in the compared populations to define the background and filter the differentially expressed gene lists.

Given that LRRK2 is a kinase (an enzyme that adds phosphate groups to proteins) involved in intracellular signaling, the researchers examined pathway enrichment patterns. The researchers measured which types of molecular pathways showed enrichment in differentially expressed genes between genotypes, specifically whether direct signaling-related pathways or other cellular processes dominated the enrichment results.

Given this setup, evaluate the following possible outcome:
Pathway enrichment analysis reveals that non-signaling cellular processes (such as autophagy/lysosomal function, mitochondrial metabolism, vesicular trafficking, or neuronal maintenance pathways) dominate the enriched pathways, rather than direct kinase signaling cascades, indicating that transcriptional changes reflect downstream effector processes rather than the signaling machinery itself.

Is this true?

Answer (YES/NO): YES